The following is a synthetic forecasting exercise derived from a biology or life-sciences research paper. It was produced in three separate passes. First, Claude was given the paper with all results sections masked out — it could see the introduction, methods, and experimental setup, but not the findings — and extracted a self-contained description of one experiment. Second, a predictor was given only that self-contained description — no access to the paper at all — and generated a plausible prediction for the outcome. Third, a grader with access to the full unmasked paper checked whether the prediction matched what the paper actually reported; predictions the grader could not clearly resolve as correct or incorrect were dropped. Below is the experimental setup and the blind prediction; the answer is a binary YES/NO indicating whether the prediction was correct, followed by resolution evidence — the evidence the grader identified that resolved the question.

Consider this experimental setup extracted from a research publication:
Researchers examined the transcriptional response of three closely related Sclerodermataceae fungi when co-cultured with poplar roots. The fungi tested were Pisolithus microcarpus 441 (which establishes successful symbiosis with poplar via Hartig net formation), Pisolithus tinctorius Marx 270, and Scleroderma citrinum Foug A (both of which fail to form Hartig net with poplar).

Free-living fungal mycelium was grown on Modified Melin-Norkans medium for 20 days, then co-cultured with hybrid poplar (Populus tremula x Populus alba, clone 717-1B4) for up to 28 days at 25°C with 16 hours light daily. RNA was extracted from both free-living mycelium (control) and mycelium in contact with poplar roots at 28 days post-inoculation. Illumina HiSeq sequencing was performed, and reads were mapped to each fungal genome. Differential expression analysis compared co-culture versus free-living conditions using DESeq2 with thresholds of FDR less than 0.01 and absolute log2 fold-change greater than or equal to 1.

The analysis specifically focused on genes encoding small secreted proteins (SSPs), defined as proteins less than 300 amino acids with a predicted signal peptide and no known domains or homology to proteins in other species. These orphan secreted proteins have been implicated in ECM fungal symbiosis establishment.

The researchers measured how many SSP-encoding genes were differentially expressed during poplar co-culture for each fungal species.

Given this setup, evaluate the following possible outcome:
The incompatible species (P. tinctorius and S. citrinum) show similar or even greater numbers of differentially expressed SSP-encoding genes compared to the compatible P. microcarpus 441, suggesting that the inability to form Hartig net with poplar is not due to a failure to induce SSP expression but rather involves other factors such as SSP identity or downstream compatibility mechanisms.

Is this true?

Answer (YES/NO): NO